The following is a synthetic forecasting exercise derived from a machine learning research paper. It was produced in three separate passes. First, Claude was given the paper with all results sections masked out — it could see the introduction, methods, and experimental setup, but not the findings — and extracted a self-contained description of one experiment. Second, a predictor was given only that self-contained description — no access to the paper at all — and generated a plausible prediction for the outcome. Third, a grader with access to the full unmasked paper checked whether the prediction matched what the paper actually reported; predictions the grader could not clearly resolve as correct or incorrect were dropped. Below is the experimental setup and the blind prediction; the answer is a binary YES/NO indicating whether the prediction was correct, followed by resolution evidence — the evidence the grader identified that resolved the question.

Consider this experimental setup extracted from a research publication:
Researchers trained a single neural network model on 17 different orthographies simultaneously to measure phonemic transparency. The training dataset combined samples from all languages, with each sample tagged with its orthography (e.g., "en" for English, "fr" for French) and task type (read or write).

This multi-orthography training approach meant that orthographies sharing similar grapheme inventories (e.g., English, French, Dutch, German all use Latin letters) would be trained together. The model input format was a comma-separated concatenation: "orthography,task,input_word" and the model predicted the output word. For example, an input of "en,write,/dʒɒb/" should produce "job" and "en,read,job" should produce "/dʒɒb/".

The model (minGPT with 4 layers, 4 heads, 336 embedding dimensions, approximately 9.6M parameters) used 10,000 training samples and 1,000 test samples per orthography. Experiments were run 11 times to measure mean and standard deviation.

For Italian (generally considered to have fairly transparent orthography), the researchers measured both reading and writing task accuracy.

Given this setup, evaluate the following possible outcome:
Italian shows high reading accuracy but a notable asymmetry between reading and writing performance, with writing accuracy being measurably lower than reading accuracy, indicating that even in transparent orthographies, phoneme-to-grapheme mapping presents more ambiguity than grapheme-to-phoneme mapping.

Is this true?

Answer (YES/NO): NO